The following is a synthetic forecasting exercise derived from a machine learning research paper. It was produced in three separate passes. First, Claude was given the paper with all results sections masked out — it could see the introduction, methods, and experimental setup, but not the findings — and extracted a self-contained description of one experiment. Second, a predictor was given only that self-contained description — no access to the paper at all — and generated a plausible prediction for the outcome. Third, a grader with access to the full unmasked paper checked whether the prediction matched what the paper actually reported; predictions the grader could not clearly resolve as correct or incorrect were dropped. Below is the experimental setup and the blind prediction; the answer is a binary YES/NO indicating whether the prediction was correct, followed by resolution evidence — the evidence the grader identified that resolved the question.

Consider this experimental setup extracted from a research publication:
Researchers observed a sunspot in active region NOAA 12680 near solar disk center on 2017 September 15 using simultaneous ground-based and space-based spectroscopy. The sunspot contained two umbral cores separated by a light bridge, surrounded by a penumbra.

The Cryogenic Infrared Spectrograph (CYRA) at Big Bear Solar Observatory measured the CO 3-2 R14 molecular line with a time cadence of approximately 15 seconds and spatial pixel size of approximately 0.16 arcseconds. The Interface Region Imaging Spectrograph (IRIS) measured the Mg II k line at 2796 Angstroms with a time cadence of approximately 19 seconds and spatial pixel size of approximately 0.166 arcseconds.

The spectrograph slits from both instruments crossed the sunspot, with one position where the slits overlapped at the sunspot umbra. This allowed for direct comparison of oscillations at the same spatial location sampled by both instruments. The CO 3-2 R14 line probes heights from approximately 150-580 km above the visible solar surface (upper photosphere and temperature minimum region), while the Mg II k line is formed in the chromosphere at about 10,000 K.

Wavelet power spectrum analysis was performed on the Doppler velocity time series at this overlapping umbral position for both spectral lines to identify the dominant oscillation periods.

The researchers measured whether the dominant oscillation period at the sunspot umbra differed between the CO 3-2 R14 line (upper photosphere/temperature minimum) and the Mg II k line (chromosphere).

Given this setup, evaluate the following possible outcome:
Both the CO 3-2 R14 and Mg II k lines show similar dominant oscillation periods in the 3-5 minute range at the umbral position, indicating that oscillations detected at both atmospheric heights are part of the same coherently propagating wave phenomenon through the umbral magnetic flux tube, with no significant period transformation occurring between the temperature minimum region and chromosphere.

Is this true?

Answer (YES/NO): YES